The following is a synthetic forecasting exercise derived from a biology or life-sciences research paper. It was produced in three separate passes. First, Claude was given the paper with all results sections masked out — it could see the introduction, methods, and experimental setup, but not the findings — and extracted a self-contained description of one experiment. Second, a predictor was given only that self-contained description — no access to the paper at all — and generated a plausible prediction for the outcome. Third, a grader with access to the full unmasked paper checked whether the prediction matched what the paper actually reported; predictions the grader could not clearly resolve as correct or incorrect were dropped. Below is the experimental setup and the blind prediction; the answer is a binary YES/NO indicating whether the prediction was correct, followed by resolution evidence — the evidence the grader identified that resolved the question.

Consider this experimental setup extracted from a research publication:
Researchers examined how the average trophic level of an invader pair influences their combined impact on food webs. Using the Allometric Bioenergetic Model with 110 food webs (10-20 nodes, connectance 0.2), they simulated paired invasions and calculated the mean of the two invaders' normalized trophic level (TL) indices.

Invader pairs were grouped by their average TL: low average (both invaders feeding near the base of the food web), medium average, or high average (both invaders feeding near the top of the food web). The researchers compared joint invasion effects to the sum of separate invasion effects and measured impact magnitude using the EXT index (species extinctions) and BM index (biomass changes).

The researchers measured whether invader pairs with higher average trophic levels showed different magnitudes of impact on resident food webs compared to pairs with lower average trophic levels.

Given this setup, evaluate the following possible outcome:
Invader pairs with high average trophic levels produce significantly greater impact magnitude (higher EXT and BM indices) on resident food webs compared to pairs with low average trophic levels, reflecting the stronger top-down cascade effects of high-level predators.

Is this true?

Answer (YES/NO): NO